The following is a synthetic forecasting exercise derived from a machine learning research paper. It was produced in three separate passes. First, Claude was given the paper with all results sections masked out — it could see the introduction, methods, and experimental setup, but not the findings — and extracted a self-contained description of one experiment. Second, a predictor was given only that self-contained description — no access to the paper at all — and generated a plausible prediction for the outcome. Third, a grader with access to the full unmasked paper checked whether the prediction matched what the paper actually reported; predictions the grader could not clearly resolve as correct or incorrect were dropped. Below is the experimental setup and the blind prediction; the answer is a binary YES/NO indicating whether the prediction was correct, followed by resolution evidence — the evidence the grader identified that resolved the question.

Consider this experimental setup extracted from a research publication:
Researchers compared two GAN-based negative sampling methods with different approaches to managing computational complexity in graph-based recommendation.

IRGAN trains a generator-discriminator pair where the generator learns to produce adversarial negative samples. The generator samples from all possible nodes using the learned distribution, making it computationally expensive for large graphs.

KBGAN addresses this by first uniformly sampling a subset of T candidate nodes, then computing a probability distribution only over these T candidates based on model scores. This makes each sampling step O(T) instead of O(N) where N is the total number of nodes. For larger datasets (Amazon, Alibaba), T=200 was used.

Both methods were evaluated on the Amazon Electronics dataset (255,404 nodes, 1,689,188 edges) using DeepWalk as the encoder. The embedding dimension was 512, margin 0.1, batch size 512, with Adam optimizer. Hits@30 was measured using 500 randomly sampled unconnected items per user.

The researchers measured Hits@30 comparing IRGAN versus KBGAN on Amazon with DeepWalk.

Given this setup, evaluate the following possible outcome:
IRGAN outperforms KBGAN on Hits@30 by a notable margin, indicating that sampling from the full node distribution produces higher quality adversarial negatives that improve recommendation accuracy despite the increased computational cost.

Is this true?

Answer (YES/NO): NO